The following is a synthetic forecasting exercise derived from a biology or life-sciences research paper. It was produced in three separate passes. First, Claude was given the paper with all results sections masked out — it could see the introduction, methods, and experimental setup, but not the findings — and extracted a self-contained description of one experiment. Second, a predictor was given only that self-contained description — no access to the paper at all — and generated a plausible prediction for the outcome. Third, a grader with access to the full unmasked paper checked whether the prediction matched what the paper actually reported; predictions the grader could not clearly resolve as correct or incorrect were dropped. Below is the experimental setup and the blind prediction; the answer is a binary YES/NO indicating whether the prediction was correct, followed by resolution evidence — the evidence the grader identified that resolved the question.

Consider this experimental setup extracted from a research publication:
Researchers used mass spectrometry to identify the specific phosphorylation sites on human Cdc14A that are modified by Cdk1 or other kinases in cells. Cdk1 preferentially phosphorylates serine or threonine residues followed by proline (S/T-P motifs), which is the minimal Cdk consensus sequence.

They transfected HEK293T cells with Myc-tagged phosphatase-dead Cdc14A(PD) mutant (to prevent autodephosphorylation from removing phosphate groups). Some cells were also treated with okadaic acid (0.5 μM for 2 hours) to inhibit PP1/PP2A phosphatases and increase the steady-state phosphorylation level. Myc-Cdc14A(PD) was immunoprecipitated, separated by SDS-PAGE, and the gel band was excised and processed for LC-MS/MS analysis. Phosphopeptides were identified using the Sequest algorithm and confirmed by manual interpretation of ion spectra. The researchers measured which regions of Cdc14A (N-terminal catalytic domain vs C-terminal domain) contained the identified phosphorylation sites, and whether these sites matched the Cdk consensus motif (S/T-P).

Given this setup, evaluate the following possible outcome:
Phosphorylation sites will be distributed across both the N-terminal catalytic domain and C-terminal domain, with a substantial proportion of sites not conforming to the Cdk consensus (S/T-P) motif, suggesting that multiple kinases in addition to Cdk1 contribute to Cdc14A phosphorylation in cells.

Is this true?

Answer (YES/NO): NO